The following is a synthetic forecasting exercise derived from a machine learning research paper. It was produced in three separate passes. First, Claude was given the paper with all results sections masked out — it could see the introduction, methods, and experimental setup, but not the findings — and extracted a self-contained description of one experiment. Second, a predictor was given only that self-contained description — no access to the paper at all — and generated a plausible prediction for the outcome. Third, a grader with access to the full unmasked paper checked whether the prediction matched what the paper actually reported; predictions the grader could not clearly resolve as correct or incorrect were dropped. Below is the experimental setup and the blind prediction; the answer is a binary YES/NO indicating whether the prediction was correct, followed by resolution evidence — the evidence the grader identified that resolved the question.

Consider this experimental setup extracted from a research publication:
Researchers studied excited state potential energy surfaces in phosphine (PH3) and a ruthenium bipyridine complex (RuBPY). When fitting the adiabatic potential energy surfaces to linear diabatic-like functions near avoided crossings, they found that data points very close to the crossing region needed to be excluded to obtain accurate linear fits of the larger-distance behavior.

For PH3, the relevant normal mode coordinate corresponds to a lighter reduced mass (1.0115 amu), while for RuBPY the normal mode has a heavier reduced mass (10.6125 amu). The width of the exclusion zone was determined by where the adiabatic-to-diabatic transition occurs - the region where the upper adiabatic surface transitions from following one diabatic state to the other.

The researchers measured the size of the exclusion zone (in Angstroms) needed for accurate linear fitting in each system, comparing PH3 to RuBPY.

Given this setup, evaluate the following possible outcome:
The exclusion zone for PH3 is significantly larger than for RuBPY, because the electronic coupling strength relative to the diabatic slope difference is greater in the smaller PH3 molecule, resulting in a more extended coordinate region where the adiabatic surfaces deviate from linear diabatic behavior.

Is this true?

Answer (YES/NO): YES